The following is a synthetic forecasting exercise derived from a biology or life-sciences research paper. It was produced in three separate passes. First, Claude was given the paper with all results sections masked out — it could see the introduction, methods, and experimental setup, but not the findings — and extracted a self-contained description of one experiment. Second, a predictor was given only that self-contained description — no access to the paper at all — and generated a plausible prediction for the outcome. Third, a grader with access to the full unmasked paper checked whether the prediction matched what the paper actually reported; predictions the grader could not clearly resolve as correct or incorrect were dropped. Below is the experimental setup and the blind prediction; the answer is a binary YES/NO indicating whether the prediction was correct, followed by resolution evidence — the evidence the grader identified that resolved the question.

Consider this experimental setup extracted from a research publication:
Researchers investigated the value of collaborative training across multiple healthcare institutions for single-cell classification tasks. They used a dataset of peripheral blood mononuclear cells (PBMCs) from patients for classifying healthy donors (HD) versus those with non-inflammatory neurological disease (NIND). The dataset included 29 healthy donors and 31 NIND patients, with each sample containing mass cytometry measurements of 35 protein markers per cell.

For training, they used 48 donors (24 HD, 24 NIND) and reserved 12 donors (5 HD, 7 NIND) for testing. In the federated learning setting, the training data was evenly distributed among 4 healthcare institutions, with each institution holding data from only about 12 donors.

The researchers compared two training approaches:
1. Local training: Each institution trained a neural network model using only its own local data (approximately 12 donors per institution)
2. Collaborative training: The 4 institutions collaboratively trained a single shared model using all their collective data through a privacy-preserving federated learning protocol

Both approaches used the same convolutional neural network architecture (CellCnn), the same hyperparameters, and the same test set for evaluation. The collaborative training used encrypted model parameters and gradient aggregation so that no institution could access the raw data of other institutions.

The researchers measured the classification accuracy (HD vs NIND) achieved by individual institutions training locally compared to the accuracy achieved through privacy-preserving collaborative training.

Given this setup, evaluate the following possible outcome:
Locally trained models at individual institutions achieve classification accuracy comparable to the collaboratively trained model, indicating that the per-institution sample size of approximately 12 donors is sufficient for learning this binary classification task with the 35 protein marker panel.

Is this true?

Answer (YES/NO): NO